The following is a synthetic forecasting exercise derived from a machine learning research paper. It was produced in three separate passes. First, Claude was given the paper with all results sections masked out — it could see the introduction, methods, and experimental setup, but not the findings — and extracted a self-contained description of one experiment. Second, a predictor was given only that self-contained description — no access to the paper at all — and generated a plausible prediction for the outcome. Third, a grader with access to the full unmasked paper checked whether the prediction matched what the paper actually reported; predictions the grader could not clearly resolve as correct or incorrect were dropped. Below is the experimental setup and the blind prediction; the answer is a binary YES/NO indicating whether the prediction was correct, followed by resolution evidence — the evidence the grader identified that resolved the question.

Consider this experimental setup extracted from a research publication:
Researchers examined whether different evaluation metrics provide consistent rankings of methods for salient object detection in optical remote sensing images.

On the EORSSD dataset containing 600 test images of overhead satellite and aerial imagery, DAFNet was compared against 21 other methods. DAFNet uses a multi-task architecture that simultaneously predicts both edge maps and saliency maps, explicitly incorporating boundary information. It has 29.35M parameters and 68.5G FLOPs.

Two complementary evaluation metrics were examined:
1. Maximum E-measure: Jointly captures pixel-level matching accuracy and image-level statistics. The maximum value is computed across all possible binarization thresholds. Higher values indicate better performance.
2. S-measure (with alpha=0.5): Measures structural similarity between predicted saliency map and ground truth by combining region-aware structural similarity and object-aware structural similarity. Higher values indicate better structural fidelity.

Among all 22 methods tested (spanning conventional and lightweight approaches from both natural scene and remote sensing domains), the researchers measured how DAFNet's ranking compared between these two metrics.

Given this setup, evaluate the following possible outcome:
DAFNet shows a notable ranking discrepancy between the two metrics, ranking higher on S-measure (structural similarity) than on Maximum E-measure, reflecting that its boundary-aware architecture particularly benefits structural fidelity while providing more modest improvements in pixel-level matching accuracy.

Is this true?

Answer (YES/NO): NO